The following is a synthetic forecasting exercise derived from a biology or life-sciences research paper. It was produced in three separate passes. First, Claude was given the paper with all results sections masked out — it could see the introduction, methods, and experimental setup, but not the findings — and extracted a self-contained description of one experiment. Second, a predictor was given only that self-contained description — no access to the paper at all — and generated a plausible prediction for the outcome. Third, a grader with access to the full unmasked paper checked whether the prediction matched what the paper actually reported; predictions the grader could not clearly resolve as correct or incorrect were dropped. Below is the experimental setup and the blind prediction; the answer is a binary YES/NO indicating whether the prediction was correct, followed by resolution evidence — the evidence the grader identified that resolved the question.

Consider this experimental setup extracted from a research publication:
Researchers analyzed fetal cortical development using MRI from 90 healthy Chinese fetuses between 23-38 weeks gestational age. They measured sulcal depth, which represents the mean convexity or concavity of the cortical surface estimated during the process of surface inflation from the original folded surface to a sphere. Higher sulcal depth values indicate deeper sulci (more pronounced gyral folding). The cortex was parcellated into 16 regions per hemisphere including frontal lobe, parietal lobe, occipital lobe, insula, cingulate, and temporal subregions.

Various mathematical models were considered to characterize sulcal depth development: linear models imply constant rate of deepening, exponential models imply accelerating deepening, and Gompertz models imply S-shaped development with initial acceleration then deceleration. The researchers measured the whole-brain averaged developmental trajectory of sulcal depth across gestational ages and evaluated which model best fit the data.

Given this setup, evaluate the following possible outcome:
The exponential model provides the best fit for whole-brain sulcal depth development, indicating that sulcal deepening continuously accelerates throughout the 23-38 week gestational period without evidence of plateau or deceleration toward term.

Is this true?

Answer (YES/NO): NO